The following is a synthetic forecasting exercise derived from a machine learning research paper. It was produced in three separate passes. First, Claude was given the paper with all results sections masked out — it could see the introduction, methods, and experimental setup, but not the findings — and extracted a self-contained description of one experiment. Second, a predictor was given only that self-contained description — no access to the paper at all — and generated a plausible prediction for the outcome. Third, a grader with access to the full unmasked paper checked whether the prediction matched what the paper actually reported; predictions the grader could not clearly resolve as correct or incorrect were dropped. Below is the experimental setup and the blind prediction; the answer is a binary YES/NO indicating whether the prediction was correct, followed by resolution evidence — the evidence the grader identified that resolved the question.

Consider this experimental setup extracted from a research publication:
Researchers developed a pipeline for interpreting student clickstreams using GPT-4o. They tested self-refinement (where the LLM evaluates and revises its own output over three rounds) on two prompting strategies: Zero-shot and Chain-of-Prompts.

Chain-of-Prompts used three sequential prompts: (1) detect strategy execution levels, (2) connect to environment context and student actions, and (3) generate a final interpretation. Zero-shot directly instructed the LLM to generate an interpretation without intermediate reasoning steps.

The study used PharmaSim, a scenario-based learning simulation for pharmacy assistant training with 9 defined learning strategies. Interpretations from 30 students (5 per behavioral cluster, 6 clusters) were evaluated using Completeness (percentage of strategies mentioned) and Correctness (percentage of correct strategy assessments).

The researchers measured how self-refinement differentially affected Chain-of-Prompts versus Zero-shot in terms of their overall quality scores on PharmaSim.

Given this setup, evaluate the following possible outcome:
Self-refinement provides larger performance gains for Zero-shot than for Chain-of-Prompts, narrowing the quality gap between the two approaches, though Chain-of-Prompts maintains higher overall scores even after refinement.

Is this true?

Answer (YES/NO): NO